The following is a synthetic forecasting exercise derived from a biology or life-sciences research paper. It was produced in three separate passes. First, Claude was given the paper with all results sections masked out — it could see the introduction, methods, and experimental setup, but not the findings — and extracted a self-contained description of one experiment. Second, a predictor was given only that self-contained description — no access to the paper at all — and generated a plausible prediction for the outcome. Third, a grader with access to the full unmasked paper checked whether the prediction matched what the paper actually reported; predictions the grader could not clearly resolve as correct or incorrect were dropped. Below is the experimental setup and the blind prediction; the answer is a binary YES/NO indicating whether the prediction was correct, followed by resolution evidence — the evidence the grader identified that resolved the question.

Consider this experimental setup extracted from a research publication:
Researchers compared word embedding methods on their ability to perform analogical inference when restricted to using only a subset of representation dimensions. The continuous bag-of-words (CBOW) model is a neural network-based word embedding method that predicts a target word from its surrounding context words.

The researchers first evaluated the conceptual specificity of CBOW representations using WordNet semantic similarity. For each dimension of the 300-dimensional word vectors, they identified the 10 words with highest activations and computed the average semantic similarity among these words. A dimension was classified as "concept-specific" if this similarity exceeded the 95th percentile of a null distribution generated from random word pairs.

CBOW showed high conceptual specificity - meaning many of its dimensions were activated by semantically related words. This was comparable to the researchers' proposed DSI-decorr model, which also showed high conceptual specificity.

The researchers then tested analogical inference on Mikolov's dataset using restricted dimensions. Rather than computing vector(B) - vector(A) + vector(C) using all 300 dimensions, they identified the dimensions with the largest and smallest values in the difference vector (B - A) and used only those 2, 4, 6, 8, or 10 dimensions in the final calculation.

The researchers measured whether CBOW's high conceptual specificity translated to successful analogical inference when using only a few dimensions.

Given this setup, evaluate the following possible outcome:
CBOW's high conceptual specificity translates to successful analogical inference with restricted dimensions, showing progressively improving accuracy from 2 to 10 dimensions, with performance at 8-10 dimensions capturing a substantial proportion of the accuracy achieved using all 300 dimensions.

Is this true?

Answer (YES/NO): NO